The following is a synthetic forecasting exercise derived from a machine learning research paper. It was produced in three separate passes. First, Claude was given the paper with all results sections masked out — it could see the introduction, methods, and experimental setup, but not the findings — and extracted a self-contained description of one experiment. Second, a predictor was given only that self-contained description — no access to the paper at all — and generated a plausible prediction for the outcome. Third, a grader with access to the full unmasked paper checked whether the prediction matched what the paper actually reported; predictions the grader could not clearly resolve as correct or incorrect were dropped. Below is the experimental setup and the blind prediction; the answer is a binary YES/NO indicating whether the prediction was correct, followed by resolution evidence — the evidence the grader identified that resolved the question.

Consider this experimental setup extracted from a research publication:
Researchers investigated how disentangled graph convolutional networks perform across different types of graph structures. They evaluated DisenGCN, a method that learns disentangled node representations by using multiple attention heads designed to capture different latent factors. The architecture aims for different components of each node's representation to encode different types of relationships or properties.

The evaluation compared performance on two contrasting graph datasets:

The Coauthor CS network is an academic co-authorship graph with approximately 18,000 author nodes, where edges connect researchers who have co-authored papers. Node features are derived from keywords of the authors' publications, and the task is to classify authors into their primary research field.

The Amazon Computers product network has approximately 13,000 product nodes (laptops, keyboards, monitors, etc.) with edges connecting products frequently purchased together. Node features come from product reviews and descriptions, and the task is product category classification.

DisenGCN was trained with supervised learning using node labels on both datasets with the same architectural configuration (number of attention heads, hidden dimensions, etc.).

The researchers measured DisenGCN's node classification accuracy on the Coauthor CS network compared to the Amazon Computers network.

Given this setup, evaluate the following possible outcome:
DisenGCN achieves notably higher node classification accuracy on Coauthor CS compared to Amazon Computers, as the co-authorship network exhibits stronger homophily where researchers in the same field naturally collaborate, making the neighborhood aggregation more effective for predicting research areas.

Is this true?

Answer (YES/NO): YES